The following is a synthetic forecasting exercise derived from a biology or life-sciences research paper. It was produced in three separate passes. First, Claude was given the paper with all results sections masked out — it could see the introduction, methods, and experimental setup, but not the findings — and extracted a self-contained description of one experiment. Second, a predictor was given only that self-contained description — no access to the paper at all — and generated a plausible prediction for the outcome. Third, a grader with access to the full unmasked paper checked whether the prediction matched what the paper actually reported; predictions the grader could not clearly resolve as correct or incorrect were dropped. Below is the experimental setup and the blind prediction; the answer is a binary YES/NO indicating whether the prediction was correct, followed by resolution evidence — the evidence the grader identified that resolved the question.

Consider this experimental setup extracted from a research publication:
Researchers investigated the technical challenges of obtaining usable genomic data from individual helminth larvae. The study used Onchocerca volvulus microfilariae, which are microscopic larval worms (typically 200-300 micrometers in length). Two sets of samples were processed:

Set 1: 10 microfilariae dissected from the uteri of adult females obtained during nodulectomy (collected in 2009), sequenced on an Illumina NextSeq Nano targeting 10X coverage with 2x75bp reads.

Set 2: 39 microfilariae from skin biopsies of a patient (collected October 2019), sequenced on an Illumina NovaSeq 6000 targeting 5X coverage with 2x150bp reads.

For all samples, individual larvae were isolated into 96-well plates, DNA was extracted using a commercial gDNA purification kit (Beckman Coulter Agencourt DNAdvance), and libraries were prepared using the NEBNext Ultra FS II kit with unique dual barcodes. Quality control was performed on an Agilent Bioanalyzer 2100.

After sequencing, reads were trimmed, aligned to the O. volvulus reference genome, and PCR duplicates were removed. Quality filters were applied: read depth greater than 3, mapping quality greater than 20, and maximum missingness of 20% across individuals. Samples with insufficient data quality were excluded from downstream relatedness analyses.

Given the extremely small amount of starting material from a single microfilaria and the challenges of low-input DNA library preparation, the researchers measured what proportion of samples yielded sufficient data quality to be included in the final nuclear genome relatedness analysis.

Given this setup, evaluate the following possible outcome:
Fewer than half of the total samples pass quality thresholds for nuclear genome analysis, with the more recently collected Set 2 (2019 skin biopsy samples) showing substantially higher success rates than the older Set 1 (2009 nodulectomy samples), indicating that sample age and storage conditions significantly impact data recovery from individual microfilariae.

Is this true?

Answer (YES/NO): NO